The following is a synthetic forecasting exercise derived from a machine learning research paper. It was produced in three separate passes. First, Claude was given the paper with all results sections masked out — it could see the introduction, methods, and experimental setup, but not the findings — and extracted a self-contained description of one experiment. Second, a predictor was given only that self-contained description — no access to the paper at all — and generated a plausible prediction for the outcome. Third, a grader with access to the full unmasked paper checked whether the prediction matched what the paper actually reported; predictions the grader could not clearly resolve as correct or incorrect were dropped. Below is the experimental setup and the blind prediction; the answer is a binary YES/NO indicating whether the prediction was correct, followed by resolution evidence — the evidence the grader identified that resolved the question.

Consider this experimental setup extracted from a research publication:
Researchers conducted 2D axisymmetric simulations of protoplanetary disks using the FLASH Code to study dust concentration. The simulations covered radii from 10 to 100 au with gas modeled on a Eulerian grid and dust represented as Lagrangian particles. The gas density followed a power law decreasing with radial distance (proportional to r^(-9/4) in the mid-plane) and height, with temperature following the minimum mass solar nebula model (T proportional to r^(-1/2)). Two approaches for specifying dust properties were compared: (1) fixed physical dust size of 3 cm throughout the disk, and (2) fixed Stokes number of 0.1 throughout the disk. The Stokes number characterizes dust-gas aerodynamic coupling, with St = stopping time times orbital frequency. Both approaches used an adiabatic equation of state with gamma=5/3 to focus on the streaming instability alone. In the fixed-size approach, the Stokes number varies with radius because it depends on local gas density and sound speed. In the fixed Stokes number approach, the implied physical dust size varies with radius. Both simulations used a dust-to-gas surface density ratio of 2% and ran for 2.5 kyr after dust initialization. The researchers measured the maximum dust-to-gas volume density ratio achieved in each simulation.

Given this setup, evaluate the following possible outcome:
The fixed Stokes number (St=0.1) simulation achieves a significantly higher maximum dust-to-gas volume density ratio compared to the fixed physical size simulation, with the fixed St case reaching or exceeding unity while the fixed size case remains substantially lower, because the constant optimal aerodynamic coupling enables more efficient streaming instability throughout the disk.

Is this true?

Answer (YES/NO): NO